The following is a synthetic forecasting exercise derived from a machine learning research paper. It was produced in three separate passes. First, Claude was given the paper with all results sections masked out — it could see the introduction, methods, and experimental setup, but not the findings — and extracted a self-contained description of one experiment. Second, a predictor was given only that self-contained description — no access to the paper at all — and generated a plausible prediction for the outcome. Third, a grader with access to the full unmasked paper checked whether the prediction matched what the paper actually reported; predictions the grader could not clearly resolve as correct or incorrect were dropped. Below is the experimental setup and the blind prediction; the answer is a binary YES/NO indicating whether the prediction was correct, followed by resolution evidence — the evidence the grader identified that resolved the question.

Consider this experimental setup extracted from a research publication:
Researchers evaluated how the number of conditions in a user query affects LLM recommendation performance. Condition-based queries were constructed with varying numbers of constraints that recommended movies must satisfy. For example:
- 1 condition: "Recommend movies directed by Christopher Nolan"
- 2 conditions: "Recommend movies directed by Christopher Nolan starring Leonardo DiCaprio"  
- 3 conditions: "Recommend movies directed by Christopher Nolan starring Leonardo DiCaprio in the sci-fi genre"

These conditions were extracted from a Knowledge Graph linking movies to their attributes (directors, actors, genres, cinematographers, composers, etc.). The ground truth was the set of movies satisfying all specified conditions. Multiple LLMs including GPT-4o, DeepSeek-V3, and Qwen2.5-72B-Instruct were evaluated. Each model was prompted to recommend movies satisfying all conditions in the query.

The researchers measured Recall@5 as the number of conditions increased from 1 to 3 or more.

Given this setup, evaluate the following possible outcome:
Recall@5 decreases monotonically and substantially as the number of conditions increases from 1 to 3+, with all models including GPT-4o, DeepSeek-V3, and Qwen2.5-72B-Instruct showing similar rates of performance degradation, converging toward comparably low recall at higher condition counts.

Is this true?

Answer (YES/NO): NO